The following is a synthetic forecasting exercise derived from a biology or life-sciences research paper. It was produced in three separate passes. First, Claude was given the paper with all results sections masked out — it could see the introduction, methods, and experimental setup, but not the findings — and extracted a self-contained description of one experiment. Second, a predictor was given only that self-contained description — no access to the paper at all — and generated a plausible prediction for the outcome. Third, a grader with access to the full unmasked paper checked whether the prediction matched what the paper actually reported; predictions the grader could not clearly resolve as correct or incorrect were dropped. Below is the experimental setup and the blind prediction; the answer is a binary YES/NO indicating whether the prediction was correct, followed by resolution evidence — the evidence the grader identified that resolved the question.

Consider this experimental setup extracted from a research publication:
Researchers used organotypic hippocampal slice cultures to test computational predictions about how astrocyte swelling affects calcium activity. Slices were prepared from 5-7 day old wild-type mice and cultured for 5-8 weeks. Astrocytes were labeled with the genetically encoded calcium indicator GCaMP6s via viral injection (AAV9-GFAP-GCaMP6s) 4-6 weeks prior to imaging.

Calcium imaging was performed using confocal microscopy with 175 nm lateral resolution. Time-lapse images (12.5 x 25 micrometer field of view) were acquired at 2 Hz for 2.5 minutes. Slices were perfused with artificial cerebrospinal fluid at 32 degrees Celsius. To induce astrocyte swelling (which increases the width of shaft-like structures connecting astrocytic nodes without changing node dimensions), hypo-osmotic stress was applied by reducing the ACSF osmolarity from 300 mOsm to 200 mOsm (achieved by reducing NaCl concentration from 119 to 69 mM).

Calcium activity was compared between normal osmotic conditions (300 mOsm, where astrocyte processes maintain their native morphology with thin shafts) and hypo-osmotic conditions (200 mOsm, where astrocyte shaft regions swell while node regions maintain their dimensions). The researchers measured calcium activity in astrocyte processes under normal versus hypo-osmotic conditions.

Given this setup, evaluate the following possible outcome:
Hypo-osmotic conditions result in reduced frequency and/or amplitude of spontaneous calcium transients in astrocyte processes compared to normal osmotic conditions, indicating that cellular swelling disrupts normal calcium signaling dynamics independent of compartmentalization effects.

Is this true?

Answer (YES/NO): NO